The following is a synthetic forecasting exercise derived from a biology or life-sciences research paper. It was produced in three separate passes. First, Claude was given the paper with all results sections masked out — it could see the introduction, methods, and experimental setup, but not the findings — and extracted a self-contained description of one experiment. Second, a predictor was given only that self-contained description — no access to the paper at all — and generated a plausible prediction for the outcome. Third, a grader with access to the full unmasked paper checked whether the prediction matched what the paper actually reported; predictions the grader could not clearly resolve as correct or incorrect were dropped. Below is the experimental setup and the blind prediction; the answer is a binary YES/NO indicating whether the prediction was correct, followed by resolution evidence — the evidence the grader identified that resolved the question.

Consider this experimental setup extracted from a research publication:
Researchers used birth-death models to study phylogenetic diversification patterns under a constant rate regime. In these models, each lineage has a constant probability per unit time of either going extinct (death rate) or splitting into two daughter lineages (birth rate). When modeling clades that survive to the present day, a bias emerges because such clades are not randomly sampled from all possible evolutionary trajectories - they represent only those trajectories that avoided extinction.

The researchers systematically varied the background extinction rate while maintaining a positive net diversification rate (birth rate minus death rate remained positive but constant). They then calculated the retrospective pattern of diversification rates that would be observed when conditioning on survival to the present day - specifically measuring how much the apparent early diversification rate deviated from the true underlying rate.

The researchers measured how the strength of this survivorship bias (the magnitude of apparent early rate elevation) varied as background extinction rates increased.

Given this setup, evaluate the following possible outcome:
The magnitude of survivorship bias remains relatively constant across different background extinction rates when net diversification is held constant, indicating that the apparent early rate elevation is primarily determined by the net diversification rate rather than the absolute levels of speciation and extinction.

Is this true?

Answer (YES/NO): NO